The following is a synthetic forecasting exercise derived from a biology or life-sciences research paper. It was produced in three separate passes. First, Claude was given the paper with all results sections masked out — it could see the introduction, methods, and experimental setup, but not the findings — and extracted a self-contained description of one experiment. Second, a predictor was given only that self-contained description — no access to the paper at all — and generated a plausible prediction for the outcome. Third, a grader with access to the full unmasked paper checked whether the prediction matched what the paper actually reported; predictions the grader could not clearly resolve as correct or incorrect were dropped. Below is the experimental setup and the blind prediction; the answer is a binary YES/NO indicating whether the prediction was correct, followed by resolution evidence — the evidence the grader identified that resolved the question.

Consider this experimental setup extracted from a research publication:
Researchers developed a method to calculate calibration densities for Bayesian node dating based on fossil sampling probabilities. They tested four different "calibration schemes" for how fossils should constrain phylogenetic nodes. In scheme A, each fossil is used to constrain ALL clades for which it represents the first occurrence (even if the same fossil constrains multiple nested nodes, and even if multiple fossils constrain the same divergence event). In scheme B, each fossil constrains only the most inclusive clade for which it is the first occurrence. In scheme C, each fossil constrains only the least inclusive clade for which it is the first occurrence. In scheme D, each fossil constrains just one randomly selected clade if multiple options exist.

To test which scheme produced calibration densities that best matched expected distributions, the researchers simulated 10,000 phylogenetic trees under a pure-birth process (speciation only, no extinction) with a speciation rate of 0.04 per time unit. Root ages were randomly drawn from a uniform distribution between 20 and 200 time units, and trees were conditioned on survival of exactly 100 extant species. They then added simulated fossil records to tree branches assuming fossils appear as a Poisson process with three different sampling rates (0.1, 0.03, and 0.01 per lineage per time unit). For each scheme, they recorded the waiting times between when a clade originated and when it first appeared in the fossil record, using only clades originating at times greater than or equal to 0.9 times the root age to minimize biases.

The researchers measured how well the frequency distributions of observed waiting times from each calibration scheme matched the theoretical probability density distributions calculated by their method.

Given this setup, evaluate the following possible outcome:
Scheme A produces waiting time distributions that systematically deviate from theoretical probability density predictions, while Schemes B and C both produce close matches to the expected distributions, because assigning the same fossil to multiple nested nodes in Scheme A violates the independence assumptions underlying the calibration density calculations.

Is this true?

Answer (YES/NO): NO